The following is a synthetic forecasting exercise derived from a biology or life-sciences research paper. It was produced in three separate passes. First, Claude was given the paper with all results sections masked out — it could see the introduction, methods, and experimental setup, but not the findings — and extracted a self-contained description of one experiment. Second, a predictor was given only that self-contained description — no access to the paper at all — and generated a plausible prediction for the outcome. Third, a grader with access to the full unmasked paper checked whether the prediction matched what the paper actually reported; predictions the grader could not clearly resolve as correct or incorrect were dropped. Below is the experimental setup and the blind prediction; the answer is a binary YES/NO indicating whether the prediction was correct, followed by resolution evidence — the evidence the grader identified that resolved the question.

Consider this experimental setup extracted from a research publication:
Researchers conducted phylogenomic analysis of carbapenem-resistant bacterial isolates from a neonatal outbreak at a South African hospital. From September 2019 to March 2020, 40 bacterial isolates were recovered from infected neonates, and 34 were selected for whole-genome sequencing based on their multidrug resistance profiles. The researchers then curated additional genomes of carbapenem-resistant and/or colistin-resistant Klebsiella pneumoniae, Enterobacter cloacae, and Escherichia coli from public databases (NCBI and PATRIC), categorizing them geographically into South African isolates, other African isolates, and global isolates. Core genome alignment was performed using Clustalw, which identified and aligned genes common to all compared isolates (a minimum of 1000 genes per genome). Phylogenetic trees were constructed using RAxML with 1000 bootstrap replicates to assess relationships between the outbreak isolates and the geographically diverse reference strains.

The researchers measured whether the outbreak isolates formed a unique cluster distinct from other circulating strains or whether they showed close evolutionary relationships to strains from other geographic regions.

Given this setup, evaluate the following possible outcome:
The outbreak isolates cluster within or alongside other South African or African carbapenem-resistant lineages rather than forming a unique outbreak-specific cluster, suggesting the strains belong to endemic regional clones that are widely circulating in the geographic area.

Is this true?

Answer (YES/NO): NO